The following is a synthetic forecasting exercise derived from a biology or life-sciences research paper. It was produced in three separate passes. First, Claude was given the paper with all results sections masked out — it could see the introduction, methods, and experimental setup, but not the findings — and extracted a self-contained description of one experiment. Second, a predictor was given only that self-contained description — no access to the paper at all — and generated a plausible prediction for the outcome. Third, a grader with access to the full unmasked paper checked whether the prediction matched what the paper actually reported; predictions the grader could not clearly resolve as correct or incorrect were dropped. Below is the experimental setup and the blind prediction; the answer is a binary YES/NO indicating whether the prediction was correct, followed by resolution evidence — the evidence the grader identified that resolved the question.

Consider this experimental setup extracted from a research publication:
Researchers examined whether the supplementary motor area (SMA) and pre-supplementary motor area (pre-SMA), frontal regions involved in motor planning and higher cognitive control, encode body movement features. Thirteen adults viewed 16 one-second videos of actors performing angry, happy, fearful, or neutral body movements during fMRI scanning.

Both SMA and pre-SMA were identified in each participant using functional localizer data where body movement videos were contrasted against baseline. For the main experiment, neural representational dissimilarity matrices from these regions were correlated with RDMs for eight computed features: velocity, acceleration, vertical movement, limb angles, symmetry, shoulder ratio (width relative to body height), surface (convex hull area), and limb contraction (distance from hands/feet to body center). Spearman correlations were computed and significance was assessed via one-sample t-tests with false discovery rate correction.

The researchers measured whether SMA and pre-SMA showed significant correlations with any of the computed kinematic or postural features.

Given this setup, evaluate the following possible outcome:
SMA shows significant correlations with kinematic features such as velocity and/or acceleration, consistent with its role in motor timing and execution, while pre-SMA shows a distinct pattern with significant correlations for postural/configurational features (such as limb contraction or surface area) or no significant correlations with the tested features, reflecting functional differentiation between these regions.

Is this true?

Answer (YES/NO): NO